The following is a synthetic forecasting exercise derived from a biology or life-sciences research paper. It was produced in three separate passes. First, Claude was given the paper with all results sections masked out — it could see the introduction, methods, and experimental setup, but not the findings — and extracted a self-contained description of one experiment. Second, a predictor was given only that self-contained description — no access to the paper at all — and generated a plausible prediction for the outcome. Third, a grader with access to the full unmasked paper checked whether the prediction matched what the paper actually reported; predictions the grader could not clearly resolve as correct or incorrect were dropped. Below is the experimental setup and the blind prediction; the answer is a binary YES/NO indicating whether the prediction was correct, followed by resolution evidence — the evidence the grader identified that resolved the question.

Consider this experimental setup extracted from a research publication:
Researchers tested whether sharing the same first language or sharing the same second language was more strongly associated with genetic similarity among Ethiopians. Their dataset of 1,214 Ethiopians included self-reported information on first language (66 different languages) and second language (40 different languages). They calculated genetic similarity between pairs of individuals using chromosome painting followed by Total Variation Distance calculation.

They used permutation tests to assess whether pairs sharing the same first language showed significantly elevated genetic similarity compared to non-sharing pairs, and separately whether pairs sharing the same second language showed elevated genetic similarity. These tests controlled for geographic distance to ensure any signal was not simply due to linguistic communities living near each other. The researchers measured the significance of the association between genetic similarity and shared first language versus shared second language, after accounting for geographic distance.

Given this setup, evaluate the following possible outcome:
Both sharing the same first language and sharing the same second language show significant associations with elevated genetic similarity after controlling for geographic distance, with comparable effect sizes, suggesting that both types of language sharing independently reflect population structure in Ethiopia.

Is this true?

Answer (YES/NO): NO